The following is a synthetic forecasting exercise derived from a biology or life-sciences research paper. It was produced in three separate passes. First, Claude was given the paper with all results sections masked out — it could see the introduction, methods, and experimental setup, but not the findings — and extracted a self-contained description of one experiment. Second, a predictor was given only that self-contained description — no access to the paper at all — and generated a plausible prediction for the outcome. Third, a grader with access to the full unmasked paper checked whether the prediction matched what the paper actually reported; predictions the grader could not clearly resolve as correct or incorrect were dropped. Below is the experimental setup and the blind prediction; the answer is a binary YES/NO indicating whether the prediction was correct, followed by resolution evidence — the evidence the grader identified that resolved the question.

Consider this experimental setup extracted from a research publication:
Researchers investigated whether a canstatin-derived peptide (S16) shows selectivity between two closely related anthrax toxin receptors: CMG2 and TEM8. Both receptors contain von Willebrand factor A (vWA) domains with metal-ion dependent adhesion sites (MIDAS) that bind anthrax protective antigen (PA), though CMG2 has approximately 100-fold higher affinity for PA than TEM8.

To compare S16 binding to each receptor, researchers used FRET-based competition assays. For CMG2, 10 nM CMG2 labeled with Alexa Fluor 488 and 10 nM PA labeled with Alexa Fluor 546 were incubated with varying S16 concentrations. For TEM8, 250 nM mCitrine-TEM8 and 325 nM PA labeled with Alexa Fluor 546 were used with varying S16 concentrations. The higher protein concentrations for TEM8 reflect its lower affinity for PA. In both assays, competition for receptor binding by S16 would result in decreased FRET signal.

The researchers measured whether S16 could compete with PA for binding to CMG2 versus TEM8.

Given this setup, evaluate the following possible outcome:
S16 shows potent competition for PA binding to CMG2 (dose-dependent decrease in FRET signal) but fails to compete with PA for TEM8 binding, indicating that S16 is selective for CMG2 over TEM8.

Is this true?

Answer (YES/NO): YES